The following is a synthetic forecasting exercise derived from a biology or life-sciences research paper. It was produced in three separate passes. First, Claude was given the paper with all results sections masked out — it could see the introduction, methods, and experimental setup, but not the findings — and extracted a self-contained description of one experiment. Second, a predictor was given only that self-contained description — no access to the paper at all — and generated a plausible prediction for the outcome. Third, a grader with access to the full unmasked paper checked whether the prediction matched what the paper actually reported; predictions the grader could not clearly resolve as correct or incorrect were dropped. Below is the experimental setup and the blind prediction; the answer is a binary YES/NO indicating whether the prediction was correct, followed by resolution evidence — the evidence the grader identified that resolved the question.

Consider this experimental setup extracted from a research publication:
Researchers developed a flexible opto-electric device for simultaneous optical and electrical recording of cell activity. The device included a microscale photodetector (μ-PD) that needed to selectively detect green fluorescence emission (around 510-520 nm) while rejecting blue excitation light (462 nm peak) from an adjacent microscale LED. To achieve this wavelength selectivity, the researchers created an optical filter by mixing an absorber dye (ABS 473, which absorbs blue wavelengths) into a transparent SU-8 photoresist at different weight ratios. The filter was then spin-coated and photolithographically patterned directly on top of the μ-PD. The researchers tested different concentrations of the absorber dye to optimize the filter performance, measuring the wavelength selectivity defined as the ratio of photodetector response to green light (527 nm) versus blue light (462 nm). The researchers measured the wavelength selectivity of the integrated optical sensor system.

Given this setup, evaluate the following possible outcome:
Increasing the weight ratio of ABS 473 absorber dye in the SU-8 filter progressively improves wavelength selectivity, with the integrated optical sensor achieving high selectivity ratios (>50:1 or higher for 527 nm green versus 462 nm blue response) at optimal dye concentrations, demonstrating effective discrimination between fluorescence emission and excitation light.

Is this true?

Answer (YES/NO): YES